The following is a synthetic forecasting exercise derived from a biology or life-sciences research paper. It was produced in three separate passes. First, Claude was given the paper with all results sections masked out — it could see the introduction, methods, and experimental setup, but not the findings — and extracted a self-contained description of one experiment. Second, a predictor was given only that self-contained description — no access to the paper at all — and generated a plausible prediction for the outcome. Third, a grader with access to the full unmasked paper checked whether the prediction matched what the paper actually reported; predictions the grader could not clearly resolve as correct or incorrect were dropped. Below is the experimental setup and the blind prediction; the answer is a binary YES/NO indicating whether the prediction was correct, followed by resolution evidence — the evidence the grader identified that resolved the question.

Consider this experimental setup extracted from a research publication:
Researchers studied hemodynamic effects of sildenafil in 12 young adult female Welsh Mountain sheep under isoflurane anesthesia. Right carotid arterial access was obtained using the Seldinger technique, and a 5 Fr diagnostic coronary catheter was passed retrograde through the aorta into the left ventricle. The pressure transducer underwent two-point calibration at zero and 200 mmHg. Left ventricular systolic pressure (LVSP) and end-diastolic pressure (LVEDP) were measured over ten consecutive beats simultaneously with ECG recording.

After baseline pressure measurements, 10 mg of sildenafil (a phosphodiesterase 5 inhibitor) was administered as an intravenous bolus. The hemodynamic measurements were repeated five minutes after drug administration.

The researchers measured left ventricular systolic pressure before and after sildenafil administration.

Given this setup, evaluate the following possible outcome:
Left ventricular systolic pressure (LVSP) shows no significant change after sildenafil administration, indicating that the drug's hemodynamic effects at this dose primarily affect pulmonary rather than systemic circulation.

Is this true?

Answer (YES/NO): NO